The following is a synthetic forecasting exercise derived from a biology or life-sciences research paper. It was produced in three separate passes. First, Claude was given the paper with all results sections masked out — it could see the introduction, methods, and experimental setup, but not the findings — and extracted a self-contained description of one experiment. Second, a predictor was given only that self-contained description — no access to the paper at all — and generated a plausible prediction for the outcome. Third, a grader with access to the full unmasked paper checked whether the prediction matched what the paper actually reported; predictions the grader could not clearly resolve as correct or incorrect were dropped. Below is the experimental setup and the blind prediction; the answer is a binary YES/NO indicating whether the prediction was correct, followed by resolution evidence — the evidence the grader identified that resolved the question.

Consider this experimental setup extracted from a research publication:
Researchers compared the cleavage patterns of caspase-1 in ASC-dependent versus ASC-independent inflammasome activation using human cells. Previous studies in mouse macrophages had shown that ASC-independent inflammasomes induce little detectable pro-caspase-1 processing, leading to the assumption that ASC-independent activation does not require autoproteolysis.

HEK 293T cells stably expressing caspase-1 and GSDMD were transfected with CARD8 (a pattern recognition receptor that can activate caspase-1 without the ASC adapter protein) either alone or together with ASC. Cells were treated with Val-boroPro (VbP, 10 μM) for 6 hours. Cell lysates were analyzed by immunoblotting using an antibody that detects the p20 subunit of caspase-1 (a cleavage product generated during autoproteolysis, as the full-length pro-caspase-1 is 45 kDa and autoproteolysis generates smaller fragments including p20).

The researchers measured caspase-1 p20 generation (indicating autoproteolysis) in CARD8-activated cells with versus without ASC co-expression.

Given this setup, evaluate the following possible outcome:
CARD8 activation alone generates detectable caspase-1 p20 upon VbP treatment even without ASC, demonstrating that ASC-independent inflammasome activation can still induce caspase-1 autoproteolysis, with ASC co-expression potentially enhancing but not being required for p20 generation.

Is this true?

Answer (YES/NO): YES